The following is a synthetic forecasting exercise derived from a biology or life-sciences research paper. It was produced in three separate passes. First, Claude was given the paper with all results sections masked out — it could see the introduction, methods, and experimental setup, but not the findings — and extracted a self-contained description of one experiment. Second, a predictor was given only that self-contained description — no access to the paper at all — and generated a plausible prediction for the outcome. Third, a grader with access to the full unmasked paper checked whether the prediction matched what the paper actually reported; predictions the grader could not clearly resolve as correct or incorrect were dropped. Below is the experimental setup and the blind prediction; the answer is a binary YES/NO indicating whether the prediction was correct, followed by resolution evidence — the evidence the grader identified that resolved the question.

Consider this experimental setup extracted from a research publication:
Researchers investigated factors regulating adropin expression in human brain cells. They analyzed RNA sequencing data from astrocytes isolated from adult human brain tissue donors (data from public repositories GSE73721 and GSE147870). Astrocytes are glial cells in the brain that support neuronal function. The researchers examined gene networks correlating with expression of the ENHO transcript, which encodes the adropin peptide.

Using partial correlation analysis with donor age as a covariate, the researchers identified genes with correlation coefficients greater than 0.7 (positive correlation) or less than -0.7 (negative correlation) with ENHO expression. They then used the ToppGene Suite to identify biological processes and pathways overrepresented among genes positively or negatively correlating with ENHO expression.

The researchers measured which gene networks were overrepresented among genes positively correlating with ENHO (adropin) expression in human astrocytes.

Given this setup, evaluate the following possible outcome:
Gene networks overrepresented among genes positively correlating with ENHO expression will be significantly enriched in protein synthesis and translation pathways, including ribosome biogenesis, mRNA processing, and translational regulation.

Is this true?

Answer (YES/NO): YES